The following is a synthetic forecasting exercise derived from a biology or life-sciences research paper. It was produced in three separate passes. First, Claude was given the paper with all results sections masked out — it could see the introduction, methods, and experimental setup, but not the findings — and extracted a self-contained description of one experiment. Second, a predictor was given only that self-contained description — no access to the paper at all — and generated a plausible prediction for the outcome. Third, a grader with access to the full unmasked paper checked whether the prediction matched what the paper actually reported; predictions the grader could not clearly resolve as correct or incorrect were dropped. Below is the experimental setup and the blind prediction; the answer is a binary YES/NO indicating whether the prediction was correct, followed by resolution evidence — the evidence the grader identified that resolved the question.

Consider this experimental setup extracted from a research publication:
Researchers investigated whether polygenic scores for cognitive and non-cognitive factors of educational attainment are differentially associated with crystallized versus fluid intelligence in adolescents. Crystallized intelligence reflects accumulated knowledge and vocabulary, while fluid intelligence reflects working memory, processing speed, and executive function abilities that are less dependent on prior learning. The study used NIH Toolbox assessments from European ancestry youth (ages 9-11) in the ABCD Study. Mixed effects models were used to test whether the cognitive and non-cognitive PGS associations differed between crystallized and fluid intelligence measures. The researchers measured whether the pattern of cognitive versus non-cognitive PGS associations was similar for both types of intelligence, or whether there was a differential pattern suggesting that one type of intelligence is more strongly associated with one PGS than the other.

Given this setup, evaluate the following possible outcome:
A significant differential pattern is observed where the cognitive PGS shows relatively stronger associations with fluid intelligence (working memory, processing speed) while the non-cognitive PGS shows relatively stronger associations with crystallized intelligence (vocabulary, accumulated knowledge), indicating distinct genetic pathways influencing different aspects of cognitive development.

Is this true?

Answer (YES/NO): NO